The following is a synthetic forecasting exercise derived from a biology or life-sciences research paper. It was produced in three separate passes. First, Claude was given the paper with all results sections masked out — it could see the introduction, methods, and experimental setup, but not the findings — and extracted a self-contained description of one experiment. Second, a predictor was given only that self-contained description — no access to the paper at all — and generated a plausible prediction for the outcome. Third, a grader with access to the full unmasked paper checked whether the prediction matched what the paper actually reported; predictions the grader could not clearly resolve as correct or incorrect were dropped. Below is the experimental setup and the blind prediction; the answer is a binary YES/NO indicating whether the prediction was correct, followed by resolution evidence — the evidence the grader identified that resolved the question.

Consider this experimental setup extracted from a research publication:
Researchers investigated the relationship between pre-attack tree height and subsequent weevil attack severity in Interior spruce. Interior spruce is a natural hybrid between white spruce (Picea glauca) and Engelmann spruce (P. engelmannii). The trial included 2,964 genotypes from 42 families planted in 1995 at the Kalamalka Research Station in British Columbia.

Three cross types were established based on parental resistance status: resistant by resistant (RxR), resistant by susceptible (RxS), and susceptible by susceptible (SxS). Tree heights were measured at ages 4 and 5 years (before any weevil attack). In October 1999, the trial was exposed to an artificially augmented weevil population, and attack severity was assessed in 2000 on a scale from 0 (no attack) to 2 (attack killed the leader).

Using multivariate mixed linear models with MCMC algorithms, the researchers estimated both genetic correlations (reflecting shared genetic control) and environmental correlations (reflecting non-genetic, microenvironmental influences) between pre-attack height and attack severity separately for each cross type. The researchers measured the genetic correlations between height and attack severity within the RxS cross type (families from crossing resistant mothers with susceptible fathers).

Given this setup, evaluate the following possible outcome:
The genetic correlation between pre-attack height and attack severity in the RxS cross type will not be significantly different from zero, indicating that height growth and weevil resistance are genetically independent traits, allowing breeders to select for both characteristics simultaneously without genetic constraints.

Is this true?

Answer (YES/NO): NO